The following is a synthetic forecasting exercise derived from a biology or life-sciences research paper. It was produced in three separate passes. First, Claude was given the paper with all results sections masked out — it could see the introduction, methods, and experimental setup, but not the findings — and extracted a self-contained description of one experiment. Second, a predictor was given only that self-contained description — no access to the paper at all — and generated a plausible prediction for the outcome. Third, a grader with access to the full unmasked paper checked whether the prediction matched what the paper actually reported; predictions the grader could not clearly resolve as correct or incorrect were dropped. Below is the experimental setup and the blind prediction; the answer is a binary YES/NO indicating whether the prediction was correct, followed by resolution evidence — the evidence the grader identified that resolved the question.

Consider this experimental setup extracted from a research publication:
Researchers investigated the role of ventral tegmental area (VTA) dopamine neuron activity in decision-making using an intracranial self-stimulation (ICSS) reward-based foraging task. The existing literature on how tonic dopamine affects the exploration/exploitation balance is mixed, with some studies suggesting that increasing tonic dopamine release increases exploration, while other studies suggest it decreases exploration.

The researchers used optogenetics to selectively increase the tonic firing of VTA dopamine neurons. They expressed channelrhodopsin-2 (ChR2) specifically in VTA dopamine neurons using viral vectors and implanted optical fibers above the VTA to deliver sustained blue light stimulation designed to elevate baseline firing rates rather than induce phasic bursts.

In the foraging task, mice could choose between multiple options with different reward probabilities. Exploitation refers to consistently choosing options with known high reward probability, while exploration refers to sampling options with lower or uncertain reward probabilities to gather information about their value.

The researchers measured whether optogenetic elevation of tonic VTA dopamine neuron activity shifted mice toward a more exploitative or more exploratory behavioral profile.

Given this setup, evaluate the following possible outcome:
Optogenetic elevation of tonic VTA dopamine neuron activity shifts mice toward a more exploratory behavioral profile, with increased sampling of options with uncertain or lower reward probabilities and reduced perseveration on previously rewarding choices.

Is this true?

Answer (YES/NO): NO